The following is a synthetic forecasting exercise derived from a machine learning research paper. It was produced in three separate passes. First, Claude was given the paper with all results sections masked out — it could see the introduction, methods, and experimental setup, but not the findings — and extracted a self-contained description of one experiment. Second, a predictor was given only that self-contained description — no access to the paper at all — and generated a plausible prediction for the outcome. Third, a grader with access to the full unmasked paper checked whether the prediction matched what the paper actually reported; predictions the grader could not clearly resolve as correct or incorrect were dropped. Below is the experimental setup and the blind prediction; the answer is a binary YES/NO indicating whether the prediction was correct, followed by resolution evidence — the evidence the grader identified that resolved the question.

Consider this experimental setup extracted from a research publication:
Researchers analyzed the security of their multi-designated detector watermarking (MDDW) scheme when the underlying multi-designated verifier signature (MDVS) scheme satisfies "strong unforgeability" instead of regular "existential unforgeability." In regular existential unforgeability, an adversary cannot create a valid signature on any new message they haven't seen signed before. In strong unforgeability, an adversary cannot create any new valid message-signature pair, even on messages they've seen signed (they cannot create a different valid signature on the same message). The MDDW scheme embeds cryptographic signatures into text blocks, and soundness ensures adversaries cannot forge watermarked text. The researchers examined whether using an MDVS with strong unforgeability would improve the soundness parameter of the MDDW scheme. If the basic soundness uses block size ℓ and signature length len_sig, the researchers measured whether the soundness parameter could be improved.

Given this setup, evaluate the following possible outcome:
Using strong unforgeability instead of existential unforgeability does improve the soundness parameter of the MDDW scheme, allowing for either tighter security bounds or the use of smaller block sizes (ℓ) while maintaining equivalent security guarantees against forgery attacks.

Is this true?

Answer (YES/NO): YES